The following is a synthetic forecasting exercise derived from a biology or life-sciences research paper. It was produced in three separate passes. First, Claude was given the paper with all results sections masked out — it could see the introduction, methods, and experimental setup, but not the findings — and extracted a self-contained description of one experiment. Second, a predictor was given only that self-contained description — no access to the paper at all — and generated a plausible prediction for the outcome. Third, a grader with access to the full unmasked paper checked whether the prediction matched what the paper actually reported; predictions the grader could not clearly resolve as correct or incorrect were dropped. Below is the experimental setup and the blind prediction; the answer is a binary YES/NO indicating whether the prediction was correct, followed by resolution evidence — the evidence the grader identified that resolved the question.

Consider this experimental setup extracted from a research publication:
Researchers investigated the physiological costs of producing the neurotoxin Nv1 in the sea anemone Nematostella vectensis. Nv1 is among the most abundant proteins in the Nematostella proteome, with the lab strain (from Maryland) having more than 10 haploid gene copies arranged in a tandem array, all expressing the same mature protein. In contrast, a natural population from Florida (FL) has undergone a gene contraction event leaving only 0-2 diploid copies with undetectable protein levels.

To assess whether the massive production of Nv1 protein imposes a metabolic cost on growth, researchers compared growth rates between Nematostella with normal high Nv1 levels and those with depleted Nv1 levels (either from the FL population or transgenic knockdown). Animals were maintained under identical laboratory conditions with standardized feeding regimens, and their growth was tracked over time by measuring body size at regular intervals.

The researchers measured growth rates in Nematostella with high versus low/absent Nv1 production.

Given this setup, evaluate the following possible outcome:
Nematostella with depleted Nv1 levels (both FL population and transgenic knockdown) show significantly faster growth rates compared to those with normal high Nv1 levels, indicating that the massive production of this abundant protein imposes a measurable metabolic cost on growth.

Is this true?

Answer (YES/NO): NO